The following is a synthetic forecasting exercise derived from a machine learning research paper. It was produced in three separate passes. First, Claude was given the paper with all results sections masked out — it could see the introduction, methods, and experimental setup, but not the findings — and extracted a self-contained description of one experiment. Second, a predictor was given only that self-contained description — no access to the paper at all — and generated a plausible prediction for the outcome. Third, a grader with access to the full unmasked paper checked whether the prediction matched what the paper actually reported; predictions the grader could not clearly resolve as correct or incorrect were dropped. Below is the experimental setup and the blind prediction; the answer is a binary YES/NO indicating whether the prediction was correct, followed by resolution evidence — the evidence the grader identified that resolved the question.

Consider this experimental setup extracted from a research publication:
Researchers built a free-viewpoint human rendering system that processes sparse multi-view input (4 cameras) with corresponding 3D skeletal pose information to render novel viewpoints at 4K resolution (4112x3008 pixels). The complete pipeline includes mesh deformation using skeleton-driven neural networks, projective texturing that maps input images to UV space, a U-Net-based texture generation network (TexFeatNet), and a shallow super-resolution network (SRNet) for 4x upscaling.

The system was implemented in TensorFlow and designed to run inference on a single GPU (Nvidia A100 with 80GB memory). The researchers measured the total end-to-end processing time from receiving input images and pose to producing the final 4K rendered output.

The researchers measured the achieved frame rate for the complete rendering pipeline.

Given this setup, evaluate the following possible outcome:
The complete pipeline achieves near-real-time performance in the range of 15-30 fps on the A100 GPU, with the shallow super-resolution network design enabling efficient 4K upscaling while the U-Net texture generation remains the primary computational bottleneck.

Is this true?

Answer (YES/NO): NO